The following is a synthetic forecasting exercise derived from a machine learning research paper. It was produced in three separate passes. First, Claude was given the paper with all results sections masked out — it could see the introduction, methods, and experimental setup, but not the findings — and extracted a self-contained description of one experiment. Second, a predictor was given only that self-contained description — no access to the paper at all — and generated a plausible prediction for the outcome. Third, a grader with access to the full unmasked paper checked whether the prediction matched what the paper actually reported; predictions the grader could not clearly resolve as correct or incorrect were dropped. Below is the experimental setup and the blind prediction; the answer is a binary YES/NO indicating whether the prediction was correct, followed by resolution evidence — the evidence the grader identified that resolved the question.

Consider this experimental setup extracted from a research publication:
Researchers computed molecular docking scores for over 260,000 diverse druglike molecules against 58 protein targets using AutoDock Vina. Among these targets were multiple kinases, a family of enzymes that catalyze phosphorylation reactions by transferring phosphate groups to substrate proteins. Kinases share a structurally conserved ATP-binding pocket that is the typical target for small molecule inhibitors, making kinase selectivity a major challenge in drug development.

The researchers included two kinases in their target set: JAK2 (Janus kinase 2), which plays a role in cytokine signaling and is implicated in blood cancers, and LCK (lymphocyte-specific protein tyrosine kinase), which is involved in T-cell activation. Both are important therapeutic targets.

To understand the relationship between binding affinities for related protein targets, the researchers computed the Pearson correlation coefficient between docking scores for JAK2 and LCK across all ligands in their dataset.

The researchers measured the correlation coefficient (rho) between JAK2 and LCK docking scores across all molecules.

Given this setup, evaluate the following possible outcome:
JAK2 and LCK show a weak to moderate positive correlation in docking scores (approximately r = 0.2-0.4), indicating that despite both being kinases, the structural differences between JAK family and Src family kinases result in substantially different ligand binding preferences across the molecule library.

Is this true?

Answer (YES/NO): NO